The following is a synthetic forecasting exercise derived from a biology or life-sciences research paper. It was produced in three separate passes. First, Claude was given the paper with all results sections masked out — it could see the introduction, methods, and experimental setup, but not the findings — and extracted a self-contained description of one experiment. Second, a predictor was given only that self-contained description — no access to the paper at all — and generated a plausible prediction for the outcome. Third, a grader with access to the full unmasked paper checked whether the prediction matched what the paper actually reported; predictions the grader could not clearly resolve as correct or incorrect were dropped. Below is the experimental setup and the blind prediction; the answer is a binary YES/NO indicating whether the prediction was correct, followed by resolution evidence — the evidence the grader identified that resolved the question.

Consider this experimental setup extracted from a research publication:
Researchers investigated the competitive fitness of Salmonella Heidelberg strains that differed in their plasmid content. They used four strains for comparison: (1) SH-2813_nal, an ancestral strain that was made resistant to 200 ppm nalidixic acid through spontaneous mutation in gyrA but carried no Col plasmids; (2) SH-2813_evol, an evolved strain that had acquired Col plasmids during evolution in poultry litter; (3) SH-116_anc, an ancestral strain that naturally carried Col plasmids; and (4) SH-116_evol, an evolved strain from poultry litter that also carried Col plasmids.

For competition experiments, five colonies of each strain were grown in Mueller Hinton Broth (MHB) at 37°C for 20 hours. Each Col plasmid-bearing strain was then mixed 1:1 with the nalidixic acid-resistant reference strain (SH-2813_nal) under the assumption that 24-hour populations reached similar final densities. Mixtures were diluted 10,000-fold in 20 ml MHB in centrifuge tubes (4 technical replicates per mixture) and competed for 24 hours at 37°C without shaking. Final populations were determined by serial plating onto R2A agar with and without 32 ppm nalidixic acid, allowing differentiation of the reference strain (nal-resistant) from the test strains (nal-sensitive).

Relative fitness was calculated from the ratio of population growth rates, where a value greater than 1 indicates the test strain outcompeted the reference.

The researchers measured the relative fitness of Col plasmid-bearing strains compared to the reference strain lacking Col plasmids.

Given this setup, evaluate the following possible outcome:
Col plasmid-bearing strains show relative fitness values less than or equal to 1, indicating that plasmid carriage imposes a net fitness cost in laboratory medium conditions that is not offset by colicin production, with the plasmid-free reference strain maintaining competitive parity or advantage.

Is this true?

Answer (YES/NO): NO